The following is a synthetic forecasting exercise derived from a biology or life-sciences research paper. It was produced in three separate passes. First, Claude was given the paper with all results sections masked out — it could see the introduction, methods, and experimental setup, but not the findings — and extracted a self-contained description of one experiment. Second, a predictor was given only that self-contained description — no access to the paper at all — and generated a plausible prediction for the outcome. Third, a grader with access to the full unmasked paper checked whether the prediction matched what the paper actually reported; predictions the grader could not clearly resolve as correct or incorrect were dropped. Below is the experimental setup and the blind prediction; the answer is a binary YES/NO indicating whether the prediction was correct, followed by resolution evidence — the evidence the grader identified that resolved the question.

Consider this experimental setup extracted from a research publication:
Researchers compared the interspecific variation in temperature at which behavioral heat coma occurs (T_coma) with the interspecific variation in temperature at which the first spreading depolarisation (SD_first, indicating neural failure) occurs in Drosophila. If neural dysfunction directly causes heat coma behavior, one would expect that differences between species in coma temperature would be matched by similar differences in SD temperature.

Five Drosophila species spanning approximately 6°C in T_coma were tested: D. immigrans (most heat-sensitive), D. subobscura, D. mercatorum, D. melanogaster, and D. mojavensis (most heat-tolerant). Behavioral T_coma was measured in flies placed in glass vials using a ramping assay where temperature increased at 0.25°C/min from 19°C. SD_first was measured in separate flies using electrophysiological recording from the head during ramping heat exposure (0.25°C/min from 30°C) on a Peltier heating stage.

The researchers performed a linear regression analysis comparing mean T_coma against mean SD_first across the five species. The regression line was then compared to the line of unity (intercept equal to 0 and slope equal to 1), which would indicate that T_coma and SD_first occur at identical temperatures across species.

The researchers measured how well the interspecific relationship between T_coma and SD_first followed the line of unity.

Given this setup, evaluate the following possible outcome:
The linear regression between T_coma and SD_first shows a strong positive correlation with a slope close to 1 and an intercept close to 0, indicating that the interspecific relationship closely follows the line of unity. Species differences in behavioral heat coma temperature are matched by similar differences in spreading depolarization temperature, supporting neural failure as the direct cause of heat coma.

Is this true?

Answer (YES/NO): NO